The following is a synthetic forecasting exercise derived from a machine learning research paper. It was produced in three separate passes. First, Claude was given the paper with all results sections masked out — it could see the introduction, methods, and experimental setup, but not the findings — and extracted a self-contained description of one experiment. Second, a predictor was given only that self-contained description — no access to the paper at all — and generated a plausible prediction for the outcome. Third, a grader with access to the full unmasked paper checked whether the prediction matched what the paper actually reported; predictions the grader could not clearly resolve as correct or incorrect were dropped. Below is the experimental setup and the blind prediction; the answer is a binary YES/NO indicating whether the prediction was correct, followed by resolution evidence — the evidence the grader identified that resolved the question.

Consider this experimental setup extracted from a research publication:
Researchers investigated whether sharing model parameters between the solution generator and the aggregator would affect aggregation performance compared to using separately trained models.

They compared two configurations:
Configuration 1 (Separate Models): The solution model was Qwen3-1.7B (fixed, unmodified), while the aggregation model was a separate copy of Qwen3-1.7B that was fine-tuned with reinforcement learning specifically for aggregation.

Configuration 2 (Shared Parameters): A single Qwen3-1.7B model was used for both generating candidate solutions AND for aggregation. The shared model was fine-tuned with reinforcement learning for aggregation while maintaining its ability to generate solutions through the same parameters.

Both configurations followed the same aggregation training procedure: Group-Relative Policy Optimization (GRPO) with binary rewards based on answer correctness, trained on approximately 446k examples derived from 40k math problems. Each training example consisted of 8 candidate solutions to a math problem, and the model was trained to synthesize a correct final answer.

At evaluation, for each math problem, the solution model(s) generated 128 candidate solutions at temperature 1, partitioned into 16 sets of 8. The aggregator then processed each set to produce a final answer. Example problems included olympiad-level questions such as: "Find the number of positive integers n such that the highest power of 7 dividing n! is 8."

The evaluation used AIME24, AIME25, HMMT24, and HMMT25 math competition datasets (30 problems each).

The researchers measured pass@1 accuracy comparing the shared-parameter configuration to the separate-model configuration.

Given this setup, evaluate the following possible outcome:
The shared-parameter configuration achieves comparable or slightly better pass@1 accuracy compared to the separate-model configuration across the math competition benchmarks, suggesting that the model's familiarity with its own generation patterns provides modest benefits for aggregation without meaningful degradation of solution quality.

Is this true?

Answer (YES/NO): NO